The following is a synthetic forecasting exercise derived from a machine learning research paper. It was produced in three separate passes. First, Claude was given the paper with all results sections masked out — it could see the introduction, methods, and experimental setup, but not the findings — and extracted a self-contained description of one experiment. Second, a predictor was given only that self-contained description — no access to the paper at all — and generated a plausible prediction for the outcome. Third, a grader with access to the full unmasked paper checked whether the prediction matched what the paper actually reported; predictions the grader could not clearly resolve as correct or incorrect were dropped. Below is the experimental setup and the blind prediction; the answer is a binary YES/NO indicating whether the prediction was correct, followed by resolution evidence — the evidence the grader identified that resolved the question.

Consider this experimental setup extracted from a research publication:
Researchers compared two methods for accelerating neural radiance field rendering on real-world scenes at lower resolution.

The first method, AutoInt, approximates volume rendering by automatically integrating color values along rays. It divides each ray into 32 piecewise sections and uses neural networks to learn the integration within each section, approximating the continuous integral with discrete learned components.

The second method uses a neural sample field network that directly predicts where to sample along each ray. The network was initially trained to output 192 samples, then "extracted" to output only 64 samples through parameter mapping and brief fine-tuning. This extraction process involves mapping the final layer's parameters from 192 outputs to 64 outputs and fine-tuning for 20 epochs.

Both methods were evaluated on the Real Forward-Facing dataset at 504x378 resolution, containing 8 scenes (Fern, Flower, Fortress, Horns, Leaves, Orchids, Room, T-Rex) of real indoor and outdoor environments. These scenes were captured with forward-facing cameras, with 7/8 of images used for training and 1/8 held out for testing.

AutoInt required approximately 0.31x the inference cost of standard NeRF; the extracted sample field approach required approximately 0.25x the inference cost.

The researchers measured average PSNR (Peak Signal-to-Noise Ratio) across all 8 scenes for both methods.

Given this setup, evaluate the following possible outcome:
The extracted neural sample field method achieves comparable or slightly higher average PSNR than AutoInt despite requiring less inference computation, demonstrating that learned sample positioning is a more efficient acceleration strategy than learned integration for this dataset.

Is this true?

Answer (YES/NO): NO